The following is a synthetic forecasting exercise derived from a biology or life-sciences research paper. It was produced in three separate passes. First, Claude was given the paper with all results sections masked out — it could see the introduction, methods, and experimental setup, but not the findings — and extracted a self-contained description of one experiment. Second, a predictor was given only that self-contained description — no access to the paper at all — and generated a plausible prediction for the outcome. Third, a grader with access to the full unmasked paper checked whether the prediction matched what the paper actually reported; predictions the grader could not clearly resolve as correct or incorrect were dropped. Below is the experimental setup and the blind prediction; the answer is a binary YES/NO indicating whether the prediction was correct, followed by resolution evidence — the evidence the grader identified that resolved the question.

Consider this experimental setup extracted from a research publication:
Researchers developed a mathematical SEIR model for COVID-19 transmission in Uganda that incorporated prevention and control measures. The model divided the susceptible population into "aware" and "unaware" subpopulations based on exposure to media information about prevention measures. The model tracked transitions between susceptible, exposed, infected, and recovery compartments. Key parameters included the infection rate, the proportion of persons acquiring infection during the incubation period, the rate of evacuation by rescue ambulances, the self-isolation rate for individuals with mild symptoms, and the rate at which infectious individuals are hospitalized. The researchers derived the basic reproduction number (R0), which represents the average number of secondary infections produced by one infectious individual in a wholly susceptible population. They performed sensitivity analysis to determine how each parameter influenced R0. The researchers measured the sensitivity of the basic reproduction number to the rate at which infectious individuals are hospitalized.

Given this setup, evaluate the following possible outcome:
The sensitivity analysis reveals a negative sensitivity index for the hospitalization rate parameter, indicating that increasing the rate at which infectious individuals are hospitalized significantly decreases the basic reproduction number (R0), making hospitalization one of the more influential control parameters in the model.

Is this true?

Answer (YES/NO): NO